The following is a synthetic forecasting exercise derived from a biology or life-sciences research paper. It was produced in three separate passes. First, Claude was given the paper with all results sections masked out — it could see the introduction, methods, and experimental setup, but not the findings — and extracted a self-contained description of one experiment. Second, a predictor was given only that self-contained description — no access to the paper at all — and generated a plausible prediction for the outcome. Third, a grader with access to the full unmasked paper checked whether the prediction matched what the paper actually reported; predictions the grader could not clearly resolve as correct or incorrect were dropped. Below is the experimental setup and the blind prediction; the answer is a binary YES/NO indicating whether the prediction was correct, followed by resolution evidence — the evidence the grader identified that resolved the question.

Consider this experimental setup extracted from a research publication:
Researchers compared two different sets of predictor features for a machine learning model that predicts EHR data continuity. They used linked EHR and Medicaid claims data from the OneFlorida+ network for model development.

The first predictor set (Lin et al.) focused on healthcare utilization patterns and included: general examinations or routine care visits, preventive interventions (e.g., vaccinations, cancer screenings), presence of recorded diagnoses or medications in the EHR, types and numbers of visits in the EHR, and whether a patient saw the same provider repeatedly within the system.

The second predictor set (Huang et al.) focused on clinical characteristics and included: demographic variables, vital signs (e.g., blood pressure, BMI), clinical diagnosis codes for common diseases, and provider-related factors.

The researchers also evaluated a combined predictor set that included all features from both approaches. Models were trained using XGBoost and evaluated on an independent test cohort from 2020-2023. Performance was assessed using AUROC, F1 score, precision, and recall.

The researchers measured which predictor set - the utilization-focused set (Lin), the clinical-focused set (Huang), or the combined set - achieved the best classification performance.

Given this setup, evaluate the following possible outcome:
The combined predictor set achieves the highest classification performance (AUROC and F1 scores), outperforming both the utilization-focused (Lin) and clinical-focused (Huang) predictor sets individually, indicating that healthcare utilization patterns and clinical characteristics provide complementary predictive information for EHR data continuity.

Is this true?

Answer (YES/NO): YES